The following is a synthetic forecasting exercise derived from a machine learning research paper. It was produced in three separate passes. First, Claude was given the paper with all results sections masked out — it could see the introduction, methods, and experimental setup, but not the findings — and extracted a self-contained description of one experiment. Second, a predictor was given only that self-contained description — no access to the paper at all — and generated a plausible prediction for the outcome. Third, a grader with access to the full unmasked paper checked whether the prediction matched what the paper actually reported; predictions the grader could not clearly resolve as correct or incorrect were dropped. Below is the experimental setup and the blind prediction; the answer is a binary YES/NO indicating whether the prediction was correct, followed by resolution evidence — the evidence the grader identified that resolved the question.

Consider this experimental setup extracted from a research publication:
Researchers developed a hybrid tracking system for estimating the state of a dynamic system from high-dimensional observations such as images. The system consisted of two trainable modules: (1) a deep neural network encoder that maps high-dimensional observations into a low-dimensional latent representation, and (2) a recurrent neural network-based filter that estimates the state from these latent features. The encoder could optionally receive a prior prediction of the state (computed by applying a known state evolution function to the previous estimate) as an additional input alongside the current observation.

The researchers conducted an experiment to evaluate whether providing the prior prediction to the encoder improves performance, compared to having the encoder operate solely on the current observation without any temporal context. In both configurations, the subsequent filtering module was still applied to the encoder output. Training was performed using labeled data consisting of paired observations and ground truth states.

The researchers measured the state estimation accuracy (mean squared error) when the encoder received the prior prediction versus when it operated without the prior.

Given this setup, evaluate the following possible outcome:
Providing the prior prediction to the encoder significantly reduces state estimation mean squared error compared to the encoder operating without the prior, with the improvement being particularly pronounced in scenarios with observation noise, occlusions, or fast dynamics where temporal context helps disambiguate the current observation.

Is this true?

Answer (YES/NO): YES